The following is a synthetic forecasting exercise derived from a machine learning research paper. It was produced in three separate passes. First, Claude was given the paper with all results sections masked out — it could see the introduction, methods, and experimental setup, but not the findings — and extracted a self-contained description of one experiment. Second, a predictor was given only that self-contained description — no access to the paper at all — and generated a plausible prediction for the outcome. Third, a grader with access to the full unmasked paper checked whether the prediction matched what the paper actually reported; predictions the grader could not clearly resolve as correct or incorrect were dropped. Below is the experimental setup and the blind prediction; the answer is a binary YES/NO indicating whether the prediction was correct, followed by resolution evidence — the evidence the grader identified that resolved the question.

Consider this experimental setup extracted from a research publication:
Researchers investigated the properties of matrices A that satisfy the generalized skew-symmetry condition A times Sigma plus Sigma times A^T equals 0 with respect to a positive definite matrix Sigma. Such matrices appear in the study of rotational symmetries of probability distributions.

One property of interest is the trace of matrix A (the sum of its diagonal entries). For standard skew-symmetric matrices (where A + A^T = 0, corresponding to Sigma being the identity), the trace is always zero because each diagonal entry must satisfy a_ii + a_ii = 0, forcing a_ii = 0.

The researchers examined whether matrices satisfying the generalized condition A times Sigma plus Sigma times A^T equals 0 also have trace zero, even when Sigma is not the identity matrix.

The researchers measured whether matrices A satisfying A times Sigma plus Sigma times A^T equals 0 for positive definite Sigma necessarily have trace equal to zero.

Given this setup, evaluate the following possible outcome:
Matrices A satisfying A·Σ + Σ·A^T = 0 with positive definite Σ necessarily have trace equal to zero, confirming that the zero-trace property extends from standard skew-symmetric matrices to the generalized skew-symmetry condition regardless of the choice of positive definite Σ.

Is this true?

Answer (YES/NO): YES